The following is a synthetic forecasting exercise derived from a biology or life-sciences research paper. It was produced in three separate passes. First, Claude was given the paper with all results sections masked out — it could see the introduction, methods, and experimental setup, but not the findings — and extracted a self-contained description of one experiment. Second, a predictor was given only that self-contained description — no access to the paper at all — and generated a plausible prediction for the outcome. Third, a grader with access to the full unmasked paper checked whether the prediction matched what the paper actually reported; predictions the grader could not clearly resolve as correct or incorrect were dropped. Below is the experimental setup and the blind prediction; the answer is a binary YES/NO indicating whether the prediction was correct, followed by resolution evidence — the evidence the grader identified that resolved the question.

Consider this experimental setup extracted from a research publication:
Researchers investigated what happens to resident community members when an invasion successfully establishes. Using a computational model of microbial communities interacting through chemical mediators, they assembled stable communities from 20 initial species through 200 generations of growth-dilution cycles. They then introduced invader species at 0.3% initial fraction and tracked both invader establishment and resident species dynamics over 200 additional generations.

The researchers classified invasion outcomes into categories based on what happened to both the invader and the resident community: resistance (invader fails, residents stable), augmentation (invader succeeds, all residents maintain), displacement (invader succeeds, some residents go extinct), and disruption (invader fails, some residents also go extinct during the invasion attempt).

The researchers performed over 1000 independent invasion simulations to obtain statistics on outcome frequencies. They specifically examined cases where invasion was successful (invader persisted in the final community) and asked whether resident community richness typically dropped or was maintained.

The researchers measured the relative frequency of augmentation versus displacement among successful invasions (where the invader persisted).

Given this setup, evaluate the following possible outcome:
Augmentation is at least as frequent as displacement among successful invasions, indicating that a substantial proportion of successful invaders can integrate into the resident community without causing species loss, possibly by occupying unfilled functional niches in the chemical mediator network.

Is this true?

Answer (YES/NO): NO